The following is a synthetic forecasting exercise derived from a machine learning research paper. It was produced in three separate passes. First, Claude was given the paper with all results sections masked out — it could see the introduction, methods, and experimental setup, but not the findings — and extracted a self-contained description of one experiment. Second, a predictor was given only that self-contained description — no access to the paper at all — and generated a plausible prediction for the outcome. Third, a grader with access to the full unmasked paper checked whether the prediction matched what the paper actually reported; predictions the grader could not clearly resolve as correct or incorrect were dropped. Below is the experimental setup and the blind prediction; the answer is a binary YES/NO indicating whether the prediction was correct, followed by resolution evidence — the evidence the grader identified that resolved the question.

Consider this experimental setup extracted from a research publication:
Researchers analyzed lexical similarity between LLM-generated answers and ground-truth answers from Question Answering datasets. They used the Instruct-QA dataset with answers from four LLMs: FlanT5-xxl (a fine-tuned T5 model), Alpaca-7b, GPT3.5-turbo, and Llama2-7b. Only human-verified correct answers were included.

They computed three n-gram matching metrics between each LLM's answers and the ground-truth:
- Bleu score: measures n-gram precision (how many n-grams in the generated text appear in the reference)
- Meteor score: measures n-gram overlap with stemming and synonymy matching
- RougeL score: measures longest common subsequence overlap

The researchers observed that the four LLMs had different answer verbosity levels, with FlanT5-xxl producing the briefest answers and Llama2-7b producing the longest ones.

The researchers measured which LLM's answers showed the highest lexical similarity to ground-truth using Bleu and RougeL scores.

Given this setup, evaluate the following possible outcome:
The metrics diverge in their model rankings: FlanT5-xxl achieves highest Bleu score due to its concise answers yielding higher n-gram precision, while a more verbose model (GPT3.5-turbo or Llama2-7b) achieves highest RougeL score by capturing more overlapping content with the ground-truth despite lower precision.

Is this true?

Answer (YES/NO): NO